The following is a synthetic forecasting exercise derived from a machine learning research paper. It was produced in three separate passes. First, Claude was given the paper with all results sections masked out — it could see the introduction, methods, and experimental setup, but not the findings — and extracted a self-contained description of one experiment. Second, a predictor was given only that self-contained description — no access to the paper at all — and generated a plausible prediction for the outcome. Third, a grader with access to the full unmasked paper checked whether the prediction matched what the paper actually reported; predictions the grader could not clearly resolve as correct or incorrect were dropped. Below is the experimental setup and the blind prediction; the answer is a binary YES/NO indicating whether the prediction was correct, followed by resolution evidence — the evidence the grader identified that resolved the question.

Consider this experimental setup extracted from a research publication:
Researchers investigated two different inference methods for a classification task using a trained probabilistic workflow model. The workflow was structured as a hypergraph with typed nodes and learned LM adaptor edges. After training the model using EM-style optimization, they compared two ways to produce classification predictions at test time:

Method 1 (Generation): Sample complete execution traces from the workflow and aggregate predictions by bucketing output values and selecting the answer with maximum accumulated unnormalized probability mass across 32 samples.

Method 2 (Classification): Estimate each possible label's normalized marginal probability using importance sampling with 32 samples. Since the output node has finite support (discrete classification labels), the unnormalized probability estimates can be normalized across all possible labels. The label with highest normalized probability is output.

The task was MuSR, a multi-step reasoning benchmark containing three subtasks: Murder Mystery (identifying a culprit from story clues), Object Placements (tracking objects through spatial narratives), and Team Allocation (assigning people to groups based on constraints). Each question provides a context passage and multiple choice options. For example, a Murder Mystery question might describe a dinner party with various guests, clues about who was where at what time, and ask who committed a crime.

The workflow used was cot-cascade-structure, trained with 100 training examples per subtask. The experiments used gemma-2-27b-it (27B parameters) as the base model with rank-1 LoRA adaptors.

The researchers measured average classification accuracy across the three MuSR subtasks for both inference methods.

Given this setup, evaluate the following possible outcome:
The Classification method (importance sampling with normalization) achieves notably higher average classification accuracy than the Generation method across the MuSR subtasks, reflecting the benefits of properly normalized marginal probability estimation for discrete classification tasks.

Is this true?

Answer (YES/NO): YES